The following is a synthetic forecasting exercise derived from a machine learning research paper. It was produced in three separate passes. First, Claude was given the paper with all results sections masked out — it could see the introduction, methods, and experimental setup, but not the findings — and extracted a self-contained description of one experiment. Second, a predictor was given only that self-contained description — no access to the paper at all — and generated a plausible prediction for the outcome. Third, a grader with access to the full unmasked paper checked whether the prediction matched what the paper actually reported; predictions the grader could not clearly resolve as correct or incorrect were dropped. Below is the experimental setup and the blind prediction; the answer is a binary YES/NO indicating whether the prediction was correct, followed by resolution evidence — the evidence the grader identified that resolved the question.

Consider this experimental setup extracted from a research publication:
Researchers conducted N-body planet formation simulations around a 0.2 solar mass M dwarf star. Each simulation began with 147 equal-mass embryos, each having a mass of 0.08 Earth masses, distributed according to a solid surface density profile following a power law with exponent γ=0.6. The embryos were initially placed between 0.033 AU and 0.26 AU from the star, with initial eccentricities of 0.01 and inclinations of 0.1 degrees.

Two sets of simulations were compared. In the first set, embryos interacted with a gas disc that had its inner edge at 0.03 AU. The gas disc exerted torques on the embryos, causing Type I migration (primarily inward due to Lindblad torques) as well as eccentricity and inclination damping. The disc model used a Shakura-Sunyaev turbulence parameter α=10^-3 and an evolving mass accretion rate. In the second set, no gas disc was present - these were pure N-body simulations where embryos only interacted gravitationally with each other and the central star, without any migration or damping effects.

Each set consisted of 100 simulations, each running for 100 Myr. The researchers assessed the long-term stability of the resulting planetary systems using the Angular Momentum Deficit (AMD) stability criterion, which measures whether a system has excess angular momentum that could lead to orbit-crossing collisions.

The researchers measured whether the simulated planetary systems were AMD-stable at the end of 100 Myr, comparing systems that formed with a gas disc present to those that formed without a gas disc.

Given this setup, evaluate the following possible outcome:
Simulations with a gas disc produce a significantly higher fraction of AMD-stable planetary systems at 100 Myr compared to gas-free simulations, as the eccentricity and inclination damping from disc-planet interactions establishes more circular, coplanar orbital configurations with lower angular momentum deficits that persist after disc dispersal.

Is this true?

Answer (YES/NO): YES